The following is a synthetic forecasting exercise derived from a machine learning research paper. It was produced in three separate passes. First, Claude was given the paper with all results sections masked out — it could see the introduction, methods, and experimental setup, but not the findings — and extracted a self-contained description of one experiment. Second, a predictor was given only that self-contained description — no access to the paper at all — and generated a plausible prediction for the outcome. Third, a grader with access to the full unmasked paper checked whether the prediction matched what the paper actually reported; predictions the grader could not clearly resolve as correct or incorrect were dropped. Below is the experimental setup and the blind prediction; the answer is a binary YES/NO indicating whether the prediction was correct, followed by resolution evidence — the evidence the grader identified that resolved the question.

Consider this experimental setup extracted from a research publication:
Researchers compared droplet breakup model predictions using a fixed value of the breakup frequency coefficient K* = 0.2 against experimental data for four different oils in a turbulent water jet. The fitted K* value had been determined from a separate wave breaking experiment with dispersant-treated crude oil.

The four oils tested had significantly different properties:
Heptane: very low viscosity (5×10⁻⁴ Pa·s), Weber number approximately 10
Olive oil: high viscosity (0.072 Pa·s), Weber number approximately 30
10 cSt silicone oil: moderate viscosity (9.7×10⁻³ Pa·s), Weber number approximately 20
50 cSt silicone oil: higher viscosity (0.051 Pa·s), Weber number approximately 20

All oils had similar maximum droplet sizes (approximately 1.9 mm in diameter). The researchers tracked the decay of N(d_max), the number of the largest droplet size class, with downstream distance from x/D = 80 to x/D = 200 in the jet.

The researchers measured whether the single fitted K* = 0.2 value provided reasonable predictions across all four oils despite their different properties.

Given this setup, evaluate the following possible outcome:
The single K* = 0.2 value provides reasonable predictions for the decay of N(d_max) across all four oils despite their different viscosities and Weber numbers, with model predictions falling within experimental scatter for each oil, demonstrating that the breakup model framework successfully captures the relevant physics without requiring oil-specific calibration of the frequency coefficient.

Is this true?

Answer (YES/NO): NO